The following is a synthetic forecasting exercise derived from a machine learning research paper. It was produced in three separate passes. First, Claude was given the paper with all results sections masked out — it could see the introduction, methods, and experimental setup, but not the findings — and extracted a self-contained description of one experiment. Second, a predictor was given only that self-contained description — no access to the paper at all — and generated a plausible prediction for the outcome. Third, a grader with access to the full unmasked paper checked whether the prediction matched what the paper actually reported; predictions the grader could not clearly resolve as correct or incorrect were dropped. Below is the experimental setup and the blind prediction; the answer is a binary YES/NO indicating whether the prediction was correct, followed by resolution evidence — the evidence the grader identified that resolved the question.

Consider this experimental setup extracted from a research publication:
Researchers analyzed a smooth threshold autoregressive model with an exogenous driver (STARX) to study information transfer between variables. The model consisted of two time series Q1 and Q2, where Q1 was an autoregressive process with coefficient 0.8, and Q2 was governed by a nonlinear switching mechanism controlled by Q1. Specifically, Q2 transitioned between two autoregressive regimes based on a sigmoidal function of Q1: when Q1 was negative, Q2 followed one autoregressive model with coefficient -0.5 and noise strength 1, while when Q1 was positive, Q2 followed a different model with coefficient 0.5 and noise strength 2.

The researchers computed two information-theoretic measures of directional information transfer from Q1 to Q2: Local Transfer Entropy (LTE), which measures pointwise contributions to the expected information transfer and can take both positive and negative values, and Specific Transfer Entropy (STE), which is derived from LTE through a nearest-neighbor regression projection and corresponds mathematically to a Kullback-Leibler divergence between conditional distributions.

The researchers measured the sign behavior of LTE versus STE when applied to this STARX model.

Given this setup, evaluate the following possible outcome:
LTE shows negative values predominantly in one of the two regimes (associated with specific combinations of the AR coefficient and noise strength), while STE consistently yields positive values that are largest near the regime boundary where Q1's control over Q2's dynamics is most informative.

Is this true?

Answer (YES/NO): NO